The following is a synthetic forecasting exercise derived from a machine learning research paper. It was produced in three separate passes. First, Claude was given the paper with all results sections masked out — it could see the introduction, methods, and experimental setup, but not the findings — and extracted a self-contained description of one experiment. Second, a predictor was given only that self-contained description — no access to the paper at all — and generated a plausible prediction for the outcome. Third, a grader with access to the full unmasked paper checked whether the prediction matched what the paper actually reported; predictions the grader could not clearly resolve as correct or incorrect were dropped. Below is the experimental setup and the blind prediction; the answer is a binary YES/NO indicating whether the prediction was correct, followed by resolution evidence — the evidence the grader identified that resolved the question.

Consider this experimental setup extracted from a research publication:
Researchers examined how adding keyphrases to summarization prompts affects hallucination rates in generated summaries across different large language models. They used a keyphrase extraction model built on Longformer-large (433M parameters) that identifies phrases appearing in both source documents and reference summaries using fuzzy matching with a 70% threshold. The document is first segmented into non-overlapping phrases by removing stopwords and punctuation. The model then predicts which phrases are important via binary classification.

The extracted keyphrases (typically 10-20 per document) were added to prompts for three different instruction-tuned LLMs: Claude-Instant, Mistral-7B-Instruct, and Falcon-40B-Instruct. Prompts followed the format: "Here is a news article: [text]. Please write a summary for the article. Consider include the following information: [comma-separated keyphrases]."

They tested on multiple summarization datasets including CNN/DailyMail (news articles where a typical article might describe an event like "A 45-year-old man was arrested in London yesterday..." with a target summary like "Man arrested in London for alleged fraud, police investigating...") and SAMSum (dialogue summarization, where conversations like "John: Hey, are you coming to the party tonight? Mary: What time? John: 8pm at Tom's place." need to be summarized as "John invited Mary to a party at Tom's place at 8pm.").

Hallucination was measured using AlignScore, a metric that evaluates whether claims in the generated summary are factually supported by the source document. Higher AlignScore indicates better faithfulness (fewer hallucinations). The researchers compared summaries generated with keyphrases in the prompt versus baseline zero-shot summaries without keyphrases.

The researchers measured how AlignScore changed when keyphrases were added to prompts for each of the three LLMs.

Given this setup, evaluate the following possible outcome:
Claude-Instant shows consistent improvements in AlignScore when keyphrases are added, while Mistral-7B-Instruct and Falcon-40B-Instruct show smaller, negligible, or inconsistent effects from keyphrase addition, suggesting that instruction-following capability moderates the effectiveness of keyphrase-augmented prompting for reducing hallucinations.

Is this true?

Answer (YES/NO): NO